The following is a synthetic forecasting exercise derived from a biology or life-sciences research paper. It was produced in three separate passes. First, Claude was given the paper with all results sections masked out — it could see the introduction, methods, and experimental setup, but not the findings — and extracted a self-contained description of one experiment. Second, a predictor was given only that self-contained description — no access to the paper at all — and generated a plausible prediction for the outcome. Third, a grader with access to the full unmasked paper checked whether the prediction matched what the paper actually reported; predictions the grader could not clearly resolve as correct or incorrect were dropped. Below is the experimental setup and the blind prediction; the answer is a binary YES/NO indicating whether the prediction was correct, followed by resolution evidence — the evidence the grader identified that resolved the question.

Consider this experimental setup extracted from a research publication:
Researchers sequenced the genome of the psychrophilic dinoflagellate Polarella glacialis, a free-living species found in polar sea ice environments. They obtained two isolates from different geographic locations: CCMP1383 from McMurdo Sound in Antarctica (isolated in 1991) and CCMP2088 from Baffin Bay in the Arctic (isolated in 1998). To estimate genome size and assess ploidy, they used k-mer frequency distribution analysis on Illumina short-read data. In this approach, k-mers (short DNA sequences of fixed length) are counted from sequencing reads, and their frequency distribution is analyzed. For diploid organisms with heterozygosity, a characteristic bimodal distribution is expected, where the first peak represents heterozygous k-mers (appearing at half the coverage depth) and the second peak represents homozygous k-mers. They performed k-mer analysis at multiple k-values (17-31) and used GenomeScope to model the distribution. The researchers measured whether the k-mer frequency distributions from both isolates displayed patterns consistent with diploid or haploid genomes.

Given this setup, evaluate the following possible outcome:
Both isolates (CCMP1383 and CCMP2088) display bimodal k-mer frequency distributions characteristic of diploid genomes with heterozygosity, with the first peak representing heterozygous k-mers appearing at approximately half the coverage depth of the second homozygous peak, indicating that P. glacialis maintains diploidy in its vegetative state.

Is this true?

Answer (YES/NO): YES